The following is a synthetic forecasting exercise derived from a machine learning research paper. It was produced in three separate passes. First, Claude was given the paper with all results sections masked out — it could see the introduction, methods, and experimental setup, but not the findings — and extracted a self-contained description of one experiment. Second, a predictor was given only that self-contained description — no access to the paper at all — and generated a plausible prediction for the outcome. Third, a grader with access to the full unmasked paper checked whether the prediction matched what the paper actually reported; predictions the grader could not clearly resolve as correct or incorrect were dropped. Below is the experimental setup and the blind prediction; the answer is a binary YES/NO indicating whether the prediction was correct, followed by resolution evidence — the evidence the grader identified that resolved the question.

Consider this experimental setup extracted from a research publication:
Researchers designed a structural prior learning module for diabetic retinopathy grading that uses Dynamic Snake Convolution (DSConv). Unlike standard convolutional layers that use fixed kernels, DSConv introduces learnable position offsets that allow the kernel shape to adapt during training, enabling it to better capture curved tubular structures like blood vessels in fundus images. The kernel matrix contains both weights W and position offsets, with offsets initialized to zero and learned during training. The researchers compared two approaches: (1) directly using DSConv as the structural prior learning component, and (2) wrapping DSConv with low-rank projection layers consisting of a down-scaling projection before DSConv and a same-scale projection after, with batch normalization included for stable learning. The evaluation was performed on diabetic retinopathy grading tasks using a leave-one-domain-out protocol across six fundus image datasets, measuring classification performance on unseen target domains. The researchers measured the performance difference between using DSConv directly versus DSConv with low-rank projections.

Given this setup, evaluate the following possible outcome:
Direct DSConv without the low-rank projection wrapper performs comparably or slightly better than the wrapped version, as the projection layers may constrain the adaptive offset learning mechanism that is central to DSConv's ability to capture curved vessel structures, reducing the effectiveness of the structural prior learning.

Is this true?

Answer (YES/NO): NO